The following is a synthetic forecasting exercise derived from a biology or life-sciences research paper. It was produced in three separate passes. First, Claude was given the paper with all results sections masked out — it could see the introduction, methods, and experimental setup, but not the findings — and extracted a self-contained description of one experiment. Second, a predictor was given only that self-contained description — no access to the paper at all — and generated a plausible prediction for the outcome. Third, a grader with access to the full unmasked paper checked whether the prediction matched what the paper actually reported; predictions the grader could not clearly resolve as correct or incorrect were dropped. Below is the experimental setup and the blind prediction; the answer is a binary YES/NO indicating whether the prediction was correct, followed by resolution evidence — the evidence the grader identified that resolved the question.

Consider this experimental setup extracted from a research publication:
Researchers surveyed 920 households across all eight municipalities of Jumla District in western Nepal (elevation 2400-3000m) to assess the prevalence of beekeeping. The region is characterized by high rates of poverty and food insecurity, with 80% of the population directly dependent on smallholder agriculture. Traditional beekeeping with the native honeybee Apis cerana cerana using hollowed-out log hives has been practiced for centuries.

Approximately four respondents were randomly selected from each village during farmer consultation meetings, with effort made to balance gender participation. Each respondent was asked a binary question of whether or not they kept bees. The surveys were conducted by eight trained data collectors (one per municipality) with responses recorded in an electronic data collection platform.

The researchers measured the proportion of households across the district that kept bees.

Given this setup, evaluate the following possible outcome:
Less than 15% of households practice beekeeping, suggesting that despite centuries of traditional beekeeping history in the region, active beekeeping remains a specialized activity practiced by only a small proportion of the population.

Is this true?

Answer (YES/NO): YES